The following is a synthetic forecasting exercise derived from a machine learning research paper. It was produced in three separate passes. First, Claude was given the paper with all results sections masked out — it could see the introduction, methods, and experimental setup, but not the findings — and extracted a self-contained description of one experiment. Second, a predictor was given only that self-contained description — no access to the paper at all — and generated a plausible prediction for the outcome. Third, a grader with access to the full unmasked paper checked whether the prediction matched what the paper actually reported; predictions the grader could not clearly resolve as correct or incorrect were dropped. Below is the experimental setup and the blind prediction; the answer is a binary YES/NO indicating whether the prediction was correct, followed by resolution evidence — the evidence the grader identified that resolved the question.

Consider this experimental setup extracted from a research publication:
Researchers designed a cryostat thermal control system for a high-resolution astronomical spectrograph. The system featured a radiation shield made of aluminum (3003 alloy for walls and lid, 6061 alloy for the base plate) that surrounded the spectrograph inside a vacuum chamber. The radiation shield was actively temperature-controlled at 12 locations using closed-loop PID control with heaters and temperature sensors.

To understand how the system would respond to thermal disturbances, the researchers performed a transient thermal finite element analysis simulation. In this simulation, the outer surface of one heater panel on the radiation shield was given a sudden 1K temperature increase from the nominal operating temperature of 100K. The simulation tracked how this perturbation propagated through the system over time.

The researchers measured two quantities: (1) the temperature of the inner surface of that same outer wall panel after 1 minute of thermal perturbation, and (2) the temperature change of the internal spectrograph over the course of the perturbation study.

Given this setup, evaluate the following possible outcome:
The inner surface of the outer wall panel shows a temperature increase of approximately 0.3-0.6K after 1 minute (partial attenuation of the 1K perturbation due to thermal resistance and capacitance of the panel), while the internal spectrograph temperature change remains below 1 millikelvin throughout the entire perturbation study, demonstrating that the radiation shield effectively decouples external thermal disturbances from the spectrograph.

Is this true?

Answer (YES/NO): NO